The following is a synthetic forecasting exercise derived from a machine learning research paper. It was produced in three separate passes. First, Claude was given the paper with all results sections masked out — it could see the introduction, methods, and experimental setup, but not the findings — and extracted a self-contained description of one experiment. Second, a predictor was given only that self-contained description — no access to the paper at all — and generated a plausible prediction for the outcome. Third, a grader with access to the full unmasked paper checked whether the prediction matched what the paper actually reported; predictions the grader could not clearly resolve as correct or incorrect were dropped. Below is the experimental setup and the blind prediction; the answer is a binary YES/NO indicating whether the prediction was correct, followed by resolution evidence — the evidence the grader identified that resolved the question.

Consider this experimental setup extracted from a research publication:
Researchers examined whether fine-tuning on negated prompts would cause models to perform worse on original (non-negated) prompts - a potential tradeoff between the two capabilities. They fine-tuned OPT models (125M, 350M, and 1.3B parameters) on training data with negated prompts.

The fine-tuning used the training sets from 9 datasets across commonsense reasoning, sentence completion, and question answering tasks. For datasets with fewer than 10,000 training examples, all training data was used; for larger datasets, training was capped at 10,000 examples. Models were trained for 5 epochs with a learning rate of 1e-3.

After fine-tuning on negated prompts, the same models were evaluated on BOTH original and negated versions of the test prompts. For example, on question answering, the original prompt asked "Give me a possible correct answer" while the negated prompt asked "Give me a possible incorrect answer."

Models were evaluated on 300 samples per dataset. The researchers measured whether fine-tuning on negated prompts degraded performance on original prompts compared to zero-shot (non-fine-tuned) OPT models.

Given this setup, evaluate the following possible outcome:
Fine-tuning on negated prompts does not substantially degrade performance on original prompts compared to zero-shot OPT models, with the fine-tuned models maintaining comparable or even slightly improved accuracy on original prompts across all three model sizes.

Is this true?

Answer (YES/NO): NO